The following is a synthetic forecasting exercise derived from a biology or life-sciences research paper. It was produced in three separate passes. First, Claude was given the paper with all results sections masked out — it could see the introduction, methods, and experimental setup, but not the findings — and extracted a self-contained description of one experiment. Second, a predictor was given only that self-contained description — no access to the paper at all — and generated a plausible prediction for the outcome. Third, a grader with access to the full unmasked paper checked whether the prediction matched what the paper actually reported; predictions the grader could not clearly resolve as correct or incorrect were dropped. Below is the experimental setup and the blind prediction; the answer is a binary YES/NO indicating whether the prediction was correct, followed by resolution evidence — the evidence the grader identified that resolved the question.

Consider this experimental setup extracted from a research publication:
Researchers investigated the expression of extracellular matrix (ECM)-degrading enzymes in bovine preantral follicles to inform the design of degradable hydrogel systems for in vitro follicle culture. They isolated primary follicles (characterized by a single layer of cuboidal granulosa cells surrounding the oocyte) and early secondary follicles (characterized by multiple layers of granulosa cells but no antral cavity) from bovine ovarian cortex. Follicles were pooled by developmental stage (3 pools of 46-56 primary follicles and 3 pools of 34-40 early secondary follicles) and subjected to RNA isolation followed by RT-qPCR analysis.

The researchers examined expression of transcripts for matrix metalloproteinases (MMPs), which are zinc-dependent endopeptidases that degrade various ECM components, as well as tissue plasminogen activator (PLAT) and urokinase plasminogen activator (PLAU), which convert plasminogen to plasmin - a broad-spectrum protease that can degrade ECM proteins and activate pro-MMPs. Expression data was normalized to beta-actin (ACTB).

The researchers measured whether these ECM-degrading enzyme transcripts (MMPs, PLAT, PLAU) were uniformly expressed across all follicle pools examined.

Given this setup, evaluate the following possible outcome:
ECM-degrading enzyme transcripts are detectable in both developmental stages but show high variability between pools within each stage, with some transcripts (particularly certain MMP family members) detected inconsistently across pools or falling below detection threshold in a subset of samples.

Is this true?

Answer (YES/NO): YES